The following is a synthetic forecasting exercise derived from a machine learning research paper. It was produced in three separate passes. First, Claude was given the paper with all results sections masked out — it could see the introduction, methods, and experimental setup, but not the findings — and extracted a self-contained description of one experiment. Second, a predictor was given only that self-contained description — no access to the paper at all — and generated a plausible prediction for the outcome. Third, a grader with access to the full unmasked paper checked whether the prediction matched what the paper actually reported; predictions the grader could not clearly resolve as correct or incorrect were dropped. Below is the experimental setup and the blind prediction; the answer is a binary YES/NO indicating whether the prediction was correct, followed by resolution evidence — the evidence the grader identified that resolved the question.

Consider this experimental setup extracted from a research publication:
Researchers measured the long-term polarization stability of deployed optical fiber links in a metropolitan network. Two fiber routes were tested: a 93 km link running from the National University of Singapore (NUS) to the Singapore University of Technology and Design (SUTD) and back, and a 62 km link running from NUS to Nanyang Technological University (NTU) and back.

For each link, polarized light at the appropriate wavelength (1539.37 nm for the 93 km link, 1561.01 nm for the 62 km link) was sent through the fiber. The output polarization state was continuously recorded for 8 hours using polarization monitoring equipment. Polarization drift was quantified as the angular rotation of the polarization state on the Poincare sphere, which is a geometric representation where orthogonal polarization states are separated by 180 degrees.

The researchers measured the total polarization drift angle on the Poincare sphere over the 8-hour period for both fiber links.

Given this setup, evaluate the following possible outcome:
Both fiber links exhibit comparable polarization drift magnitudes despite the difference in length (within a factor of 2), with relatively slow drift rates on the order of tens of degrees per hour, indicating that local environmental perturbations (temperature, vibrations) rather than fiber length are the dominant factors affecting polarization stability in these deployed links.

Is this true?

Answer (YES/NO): NO